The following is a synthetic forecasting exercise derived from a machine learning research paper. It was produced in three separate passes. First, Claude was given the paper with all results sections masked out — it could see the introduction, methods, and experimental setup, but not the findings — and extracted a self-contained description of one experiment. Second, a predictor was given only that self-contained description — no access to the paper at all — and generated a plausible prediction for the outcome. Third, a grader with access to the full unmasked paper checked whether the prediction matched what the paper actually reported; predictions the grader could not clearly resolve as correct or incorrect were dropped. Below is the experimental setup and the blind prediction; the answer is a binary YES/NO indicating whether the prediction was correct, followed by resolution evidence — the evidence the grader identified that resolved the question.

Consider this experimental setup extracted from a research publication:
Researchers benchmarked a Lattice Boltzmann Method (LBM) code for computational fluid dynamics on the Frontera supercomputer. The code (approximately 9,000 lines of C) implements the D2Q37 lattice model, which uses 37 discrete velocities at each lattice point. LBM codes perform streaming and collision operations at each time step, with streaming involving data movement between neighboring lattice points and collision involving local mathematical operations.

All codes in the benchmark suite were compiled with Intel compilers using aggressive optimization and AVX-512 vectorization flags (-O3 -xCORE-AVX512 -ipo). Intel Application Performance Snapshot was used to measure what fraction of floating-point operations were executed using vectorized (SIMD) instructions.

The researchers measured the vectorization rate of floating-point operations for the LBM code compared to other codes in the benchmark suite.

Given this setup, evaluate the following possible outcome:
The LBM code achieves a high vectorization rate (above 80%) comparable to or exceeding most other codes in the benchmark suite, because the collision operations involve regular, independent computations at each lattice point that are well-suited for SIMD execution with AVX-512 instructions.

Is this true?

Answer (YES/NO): YES